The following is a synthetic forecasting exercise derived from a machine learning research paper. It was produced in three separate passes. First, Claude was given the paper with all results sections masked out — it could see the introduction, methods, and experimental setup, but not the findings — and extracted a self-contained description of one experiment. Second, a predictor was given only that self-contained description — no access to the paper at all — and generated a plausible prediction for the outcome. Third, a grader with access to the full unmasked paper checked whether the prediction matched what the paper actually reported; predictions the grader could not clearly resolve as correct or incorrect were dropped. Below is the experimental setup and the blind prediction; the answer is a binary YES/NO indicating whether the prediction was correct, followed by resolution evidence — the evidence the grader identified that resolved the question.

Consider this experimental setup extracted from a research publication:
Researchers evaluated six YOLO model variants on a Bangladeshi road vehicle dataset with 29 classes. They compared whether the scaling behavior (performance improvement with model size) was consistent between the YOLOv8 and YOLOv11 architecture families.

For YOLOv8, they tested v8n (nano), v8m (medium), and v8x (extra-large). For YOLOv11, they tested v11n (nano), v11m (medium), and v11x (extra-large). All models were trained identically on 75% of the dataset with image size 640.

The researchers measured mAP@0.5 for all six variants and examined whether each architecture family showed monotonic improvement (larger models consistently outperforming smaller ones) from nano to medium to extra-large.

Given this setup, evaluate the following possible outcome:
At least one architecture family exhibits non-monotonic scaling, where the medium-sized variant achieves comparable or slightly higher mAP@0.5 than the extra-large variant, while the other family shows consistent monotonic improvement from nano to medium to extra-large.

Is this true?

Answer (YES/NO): YES